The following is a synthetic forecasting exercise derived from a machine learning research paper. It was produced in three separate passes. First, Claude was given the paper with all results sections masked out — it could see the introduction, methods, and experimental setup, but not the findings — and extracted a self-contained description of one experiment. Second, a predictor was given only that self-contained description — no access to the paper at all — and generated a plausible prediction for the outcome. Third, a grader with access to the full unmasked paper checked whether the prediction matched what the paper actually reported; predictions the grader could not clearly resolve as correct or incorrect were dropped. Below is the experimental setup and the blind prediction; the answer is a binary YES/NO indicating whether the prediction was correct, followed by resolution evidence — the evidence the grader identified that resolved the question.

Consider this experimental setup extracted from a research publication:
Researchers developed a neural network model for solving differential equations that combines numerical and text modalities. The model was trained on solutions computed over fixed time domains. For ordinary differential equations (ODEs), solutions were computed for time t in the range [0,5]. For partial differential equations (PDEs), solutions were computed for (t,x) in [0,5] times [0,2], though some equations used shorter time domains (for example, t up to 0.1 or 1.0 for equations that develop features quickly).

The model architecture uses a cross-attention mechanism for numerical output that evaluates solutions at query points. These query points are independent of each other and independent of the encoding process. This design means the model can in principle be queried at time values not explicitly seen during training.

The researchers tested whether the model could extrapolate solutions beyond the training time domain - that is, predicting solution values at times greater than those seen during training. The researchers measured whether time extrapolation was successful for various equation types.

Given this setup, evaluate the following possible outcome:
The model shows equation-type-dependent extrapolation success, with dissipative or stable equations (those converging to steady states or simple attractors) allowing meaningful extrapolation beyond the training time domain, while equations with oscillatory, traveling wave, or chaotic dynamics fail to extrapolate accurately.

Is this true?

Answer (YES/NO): NO